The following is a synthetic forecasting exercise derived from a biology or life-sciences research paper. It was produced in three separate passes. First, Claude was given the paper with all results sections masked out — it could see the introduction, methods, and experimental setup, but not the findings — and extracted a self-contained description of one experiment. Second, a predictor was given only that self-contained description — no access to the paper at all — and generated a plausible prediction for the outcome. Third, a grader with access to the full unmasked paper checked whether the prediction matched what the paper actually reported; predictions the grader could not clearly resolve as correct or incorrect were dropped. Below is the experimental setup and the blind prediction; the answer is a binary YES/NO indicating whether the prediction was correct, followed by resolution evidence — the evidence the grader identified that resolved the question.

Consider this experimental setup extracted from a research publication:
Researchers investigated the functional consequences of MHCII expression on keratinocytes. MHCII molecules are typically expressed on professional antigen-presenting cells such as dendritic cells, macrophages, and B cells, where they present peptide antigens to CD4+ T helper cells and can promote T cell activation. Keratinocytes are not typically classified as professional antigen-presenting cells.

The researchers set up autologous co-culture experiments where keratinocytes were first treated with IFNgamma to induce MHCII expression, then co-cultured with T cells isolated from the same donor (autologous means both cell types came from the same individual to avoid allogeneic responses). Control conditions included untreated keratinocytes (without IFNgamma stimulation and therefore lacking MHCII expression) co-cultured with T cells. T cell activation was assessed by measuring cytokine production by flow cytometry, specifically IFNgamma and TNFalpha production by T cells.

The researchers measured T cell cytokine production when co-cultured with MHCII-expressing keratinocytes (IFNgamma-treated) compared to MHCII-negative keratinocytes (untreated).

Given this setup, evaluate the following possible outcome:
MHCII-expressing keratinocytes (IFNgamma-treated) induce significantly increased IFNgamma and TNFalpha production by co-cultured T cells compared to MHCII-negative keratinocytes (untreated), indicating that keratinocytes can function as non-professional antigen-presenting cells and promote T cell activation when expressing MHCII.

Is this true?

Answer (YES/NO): NO